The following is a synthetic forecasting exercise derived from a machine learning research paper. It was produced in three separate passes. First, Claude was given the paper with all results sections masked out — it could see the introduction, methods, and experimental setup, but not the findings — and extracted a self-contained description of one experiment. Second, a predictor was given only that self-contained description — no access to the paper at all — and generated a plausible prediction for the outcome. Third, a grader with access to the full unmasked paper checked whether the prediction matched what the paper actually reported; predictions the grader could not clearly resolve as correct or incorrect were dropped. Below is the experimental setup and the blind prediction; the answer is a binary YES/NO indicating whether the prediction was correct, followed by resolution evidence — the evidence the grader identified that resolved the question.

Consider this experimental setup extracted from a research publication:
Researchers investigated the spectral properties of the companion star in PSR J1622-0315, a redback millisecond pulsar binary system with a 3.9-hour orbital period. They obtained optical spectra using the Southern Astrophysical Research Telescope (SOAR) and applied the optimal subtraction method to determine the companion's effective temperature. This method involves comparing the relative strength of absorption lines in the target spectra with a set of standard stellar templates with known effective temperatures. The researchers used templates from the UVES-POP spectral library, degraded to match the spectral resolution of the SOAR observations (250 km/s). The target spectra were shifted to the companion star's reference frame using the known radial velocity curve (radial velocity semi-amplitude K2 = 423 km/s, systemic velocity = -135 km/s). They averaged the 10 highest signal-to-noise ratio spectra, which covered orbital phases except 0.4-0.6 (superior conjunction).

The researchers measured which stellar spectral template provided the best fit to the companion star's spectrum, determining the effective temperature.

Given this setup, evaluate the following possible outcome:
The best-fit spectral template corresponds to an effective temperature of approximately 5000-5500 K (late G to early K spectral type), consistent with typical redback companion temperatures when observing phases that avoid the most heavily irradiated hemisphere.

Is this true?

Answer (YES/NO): NO